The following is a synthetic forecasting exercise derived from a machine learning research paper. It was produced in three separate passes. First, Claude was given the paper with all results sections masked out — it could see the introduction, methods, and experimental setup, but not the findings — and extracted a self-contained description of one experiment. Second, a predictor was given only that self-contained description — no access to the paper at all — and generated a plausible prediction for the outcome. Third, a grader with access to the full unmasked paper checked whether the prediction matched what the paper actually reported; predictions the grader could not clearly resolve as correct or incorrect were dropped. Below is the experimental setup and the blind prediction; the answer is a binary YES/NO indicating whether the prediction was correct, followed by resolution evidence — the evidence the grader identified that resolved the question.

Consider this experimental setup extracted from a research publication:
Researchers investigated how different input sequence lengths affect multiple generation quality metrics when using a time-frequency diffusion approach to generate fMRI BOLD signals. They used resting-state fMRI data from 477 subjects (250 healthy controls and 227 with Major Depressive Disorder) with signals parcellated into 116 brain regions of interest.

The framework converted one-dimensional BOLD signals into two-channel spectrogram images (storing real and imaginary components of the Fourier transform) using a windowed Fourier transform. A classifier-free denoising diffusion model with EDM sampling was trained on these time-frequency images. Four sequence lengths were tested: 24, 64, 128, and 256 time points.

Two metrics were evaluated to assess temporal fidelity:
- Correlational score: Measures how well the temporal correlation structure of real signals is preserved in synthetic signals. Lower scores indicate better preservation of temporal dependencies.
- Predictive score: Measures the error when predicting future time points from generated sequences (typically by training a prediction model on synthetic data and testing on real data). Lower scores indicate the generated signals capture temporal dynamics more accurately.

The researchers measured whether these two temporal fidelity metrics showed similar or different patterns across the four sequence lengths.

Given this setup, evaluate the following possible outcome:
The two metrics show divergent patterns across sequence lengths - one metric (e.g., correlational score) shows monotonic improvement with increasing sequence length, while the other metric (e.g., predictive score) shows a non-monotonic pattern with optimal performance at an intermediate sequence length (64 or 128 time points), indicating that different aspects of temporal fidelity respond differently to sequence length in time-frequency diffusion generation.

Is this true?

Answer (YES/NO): NO